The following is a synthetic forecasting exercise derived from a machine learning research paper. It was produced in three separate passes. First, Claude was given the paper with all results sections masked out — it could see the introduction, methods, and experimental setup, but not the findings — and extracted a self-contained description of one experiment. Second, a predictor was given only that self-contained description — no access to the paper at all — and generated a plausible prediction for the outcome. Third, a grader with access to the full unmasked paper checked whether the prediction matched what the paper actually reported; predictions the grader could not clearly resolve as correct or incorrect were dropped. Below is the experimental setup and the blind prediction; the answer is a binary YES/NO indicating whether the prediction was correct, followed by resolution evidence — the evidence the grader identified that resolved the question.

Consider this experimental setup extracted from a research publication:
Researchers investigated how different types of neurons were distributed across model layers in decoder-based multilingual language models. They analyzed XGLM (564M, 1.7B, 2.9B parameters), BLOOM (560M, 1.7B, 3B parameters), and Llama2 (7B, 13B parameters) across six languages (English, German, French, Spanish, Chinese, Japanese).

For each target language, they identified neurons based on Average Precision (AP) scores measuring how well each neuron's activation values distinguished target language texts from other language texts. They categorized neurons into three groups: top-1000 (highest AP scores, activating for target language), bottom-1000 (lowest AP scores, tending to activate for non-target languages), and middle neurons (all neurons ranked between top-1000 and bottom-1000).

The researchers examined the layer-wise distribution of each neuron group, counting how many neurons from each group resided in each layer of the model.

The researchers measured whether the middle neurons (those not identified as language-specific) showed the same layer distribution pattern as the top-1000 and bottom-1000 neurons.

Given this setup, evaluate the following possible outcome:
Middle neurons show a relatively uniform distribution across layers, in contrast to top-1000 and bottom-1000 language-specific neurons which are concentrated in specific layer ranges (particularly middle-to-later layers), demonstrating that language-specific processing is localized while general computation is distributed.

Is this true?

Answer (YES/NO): NO